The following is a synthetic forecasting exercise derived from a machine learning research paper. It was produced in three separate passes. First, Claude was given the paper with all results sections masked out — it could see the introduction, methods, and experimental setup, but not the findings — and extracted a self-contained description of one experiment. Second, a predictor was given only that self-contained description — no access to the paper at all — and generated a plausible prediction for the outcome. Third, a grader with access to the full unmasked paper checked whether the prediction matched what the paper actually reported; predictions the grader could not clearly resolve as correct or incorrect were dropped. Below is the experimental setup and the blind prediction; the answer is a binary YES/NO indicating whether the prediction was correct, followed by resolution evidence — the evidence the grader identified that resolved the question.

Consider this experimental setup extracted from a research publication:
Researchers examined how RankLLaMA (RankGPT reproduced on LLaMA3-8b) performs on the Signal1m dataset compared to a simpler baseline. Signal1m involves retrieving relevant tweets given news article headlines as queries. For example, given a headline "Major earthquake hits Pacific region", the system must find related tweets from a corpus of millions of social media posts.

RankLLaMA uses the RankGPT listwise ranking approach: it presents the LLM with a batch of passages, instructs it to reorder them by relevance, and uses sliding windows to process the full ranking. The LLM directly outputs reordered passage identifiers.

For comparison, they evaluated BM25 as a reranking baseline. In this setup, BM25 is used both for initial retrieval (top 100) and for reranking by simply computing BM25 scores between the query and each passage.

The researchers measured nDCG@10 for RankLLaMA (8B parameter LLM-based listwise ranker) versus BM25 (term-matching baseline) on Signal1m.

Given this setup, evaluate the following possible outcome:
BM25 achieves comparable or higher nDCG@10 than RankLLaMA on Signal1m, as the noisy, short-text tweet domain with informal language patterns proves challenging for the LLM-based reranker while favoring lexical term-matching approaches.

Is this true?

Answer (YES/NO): YES